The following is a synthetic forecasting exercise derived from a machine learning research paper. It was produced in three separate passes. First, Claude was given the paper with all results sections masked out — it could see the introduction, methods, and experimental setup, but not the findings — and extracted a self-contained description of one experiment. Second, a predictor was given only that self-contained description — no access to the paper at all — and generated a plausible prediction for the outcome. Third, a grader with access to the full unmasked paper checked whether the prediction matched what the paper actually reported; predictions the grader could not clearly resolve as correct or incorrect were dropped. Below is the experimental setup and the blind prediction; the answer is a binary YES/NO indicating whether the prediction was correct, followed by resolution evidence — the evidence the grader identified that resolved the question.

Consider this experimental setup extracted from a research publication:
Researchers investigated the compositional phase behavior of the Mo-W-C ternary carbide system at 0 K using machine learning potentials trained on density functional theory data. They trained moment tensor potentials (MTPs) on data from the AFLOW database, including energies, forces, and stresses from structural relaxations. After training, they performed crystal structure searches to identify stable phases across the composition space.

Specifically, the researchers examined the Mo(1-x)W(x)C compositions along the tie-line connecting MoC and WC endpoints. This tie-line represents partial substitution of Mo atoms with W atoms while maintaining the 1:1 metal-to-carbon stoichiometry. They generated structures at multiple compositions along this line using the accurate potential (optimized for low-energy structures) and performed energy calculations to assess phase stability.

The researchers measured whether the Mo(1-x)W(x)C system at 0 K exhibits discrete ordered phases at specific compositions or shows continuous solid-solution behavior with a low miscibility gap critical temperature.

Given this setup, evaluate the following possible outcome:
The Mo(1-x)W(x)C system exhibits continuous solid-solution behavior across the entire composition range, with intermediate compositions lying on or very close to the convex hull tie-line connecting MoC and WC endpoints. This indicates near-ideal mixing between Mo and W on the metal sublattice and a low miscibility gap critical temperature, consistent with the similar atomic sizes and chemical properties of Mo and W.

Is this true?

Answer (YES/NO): YES